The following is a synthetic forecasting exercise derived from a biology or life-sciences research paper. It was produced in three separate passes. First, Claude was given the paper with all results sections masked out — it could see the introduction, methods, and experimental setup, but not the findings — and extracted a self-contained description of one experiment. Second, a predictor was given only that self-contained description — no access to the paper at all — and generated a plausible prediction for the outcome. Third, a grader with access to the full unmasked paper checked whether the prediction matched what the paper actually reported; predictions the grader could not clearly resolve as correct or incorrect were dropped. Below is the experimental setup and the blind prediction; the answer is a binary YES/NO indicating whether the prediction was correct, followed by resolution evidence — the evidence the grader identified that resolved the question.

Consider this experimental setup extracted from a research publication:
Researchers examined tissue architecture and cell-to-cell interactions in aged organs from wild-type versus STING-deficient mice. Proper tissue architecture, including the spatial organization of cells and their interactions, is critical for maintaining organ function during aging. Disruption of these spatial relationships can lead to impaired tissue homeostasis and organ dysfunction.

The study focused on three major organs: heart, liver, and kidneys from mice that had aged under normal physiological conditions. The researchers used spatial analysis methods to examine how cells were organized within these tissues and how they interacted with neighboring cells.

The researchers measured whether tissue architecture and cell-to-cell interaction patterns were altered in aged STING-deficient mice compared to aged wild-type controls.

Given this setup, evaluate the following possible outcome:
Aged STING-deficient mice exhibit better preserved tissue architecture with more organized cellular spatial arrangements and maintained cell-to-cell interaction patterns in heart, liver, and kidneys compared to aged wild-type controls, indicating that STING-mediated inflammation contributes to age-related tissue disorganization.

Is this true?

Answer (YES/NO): NO